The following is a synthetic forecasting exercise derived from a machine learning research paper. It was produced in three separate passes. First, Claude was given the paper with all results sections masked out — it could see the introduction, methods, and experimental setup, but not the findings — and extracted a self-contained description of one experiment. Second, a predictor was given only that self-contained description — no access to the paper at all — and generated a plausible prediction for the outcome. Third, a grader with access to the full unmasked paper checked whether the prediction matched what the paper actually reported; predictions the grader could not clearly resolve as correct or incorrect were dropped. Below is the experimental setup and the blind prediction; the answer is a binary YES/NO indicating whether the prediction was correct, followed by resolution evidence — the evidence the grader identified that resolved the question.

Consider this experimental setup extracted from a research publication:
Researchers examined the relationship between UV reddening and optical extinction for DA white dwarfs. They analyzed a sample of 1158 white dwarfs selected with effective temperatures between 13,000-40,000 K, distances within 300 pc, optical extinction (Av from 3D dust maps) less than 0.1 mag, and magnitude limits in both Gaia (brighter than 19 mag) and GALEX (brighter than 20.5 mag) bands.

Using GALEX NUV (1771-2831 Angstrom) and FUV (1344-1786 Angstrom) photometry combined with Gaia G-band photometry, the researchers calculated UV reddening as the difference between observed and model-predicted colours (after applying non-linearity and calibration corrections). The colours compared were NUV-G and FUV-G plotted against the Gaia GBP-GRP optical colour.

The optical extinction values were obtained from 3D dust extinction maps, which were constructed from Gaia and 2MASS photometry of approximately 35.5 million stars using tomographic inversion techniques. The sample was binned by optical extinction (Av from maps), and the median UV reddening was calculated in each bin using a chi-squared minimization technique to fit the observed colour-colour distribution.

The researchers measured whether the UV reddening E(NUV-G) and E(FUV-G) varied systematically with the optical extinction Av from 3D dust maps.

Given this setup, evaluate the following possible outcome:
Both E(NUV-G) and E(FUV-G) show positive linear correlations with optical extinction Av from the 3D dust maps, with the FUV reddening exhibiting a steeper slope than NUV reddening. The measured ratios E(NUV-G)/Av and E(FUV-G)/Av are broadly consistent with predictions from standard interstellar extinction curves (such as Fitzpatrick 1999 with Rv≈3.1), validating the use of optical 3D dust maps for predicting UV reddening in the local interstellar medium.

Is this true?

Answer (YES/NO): NO